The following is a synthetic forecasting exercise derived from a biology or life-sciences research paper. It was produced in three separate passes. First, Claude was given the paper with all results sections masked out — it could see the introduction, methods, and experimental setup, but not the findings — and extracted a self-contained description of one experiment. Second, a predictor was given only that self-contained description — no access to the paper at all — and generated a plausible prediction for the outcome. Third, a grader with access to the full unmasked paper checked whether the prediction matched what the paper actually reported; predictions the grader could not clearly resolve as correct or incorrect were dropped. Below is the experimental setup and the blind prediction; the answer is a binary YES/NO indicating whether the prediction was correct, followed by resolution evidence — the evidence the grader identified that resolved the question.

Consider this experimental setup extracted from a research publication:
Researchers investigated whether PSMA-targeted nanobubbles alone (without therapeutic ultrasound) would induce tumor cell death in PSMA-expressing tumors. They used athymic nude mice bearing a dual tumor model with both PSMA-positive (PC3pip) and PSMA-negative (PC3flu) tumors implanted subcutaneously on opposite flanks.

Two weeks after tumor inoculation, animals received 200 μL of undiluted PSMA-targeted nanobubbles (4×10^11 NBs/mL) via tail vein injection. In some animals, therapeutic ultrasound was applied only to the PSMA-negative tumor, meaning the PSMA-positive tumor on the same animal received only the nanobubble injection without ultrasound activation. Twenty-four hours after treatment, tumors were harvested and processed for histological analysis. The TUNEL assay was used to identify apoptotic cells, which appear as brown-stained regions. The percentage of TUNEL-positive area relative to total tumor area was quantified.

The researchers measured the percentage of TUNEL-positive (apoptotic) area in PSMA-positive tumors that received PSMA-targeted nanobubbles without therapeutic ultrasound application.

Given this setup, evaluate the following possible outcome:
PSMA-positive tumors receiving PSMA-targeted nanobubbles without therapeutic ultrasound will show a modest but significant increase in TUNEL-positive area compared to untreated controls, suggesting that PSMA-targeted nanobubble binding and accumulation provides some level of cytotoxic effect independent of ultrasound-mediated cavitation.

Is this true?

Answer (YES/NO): NO